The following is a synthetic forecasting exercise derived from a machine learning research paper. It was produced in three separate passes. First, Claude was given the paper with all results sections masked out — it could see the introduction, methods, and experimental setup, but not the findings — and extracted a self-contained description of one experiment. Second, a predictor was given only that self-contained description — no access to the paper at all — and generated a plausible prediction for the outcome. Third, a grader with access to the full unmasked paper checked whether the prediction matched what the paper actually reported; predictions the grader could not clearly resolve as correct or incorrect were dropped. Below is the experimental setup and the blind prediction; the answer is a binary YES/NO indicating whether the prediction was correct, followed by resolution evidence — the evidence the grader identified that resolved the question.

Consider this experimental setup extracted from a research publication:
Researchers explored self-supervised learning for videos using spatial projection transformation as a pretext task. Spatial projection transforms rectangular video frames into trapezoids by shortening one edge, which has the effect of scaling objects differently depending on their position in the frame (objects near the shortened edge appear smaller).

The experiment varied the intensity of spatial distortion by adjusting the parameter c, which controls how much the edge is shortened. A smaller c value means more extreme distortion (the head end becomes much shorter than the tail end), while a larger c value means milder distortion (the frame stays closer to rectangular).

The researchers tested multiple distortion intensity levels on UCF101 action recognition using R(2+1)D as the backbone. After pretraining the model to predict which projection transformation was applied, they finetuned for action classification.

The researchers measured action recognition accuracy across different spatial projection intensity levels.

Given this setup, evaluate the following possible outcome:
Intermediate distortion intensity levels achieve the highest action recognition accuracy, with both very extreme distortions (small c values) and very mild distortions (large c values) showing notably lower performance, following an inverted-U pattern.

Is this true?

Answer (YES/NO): NO